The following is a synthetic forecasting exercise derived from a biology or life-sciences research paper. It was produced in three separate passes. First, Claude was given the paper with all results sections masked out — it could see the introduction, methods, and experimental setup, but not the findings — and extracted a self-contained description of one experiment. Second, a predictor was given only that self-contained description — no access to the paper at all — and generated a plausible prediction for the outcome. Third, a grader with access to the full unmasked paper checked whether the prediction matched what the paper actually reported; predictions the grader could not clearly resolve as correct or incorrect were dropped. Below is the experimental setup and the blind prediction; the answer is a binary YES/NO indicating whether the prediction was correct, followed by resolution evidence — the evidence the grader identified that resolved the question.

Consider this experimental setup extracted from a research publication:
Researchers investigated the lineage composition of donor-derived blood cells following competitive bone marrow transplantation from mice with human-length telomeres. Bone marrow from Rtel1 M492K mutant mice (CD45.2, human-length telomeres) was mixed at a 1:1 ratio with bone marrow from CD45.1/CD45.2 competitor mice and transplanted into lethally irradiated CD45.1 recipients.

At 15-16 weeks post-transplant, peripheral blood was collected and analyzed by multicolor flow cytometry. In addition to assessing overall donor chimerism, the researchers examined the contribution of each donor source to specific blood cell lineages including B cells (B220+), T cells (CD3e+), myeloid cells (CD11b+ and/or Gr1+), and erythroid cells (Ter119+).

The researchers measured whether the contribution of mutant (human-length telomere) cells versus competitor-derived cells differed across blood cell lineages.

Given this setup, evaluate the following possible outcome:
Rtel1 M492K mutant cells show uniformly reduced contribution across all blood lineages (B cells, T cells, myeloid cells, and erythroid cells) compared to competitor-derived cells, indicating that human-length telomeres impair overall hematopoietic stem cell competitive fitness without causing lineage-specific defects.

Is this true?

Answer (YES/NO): NO